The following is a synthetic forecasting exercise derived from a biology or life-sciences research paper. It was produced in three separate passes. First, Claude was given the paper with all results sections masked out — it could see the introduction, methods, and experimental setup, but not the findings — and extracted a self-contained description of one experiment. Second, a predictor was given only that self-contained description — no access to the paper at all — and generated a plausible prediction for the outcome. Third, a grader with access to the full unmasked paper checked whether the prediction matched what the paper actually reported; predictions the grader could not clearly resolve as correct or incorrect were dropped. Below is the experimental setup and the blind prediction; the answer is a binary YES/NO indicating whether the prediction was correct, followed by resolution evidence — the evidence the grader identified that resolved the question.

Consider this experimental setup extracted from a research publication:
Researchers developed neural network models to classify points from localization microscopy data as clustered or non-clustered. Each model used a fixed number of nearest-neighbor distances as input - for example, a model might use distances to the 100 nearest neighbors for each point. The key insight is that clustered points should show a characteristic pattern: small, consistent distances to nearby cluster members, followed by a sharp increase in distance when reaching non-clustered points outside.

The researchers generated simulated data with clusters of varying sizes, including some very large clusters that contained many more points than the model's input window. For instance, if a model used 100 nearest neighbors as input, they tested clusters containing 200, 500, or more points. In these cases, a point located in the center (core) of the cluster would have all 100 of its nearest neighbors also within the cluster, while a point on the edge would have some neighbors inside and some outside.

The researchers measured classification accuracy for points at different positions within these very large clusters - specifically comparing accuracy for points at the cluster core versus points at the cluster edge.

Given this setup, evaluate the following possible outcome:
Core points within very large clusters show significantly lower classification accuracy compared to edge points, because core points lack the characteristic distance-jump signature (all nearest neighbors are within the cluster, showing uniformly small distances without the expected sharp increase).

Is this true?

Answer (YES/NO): YES